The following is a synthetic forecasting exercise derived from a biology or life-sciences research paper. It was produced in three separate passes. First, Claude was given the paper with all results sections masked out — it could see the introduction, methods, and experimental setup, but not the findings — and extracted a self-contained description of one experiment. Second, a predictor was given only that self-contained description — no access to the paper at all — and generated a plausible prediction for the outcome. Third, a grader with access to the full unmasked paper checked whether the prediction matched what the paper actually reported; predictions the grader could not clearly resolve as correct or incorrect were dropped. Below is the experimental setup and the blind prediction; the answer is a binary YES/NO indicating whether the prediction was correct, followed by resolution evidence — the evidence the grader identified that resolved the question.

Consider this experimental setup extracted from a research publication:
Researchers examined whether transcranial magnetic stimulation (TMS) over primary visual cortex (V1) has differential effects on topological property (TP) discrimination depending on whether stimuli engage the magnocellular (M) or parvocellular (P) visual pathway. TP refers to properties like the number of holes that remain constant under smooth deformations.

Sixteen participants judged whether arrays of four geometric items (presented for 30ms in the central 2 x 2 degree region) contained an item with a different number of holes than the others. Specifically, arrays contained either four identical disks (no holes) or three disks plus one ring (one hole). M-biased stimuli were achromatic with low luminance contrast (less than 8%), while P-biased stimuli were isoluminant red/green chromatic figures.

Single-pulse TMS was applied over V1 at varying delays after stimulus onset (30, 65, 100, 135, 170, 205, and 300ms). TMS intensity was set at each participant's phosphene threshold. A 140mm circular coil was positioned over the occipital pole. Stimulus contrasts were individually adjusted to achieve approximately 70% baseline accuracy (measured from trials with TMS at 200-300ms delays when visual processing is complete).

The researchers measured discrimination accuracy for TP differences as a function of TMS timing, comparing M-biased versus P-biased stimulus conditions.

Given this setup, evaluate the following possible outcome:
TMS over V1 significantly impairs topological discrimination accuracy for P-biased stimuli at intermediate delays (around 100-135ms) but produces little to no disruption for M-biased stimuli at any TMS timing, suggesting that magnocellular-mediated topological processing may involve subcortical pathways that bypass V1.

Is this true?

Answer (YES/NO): NO